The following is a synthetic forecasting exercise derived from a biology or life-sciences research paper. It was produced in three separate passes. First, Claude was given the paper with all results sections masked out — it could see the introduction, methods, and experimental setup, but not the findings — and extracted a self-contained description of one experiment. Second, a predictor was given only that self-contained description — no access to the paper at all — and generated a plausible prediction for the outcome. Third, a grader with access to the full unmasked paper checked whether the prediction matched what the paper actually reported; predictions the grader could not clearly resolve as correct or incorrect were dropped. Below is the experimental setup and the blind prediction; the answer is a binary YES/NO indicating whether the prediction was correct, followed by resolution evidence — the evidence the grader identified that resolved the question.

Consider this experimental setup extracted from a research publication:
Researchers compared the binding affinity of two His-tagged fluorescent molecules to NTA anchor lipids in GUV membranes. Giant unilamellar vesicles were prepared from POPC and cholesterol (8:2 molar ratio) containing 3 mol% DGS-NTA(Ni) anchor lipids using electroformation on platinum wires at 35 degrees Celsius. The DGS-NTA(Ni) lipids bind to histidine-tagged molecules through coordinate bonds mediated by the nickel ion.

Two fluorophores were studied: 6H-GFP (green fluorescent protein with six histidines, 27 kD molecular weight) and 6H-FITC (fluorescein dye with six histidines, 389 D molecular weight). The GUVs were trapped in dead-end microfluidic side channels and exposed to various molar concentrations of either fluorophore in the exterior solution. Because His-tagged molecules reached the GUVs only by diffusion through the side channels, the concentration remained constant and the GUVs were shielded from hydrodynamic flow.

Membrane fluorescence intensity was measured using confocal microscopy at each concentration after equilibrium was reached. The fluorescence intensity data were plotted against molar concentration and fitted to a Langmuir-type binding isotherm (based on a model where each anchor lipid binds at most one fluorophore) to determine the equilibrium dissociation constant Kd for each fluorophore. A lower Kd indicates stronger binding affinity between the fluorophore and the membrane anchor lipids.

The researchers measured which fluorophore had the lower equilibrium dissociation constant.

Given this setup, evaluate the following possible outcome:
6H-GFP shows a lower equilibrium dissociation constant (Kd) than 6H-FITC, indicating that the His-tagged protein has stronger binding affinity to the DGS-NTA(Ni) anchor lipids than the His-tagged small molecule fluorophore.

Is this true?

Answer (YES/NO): NO